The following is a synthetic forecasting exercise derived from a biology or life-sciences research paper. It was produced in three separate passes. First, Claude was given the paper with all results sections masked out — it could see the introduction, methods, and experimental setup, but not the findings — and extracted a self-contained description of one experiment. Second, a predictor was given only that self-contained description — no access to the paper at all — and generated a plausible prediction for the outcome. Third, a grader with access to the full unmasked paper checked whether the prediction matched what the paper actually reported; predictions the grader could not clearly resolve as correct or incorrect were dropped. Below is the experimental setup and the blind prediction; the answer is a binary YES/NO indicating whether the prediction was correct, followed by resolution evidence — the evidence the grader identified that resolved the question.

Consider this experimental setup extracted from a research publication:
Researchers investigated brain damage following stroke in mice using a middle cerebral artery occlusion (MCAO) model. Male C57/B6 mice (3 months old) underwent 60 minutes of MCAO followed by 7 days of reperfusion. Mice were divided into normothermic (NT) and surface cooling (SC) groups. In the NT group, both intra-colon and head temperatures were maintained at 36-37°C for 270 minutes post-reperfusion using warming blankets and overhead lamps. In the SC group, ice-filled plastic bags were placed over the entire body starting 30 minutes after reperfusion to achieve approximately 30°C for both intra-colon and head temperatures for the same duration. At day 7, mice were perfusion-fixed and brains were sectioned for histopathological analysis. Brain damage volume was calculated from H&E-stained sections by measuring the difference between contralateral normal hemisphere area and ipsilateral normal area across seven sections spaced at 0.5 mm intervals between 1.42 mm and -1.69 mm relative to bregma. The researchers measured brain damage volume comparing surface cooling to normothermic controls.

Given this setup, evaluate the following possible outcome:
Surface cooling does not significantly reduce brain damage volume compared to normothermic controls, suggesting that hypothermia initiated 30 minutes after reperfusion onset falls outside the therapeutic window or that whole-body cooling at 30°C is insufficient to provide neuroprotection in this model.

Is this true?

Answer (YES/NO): YES